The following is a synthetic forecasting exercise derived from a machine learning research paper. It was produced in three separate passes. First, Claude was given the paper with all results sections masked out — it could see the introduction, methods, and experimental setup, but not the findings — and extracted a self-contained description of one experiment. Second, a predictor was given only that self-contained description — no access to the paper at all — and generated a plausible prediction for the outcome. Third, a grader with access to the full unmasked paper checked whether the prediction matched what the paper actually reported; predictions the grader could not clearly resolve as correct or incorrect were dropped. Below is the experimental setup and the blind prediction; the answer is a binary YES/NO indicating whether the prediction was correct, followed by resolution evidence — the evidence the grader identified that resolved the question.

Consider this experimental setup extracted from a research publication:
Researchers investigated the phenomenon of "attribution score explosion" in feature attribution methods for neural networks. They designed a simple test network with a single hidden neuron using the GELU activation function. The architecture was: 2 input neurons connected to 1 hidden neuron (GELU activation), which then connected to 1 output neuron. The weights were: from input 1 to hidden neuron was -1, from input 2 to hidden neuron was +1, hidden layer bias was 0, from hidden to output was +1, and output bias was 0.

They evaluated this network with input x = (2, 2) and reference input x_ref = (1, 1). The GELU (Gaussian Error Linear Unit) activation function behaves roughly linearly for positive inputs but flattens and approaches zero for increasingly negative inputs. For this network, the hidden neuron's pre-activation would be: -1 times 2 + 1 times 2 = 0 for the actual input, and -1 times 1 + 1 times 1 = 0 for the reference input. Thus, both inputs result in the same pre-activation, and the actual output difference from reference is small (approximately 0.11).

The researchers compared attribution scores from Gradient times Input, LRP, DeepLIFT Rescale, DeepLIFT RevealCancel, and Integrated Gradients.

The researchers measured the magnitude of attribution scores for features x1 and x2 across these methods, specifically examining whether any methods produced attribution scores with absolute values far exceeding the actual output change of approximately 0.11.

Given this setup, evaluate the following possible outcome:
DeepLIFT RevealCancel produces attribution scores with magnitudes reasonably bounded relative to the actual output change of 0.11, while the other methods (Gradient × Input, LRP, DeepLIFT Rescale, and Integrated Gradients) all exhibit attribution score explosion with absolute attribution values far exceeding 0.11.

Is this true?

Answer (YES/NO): NO